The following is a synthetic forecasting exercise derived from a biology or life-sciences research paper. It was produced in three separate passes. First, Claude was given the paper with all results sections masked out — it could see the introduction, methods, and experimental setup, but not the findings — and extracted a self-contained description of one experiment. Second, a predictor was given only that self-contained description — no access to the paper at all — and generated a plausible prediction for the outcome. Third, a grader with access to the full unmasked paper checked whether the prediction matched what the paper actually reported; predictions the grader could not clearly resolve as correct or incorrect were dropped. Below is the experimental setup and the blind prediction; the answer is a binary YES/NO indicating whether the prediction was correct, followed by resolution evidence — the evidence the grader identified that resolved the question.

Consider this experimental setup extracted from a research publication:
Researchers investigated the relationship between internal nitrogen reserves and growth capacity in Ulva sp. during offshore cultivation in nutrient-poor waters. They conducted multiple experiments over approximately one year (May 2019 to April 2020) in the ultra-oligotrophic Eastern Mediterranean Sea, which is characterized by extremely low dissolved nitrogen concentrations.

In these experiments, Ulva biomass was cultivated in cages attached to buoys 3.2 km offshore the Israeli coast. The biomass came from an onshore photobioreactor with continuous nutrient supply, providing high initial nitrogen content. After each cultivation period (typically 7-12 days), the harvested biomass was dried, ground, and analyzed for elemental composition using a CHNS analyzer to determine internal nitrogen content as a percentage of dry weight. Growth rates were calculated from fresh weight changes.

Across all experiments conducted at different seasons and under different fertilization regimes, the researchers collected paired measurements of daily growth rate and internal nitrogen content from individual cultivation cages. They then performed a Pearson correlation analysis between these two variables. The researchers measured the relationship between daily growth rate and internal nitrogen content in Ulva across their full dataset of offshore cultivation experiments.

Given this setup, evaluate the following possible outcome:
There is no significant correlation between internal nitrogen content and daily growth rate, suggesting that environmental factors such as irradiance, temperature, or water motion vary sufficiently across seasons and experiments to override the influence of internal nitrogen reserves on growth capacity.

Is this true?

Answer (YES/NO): NO